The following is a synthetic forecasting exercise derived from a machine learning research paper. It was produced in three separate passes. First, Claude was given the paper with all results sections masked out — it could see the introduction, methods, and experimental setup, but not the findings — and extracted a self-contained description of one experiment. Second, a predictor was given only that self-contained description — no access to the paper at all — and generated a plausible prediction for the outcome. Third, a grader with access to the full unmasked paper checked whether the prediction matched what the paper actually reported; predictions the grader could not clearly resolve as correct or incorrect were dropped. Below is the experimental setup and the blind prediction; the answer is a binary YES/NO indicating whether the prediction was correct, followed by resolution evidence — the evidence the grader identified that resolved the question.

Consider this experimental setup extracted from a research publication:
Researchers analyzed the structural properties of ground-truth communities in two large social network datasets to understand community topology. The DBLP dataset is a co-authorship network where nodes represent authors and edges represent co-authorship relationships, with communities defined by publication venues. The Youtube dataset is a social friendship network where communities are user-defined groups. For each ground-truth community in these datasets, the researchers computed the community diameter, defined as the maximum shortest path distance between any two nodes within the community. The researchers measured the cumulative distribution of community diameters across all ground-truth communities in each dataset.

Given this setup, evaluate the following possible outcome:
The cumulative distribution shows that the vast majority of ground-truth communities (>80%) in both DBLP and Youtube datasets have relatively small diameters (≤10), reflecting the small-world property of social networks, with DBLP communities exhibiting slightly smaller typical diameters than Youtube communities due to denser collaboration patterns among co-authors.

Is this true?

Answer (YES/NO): NO